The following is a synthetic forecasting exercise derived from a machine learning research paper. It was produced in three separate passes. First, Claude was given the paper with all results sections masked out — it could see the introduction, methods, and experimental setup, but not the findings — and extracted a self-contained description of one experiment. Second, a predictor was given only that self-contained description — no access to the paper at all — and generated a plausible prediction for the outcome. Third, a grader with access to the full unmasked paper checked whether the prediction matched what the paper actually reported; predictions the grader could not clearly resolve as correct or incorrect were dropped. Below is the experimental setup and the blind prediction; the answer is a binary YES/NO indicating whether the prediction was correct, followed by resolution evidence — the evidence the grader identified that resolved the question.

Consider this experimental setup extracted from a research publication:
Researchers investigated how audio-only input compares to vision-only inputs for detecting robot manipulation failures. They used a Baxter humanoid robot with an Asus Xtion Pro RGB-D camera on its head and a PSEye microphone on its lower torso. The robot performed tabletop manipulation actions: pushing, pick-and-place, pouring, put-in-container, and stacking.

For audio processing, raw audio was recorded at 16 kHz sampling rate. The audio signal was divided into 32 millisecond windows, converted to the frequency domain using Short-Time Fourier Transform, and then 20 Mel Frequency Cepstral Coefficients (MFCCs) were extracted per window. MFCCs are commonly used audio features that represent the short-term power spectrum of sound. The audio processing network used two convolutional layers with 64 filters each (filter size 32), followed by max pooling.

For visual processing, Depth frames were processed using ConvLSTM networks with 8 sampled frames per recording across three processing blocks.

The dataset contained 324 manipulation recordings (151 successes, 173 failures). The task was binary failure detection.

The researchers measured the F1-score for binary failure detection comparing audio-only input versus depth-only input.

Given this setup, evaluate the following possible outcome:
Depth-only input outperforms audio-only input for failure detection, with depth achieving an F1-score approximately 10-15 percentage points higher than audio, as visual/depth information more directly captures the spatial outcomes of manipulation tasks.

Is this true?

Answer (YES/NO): NO